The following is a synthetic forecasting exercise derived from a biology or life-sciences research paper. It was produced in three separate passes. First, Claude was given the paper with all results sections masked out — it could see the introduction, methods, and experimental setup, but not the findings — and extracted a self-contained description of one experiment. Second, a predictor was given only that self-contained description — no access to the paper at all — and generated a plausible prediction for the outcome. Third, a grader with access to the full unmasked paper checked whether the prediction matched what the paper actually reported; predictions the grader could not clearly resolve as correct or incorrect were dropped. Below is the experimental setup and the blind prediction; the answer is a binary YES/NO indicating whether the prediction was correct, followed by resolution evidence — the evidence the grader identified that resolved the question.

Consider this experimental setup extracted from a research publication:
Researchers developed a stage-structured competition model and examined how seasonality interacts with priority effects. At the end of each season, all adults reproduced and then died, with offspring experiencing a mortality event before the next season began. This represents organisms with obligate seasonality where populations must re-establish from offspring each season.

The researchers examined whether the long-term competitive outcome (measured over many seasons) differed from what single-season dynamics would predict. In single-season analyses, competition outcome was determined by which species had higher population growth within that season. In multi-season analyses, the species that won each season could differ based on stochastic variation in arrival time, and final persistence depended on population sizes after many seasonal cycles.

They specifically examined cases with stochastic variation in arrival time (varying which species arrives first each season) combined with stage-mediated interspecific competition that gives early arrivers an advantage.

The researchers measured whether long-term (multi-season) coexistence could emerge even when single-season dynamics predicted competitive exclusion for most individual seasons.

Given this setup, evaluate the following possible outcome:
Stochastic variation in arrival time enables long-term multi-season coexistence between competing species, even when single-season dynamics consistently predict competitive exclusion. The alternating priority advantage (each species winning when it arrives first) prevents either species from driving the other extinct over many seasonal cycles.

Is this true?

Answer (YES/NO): YES